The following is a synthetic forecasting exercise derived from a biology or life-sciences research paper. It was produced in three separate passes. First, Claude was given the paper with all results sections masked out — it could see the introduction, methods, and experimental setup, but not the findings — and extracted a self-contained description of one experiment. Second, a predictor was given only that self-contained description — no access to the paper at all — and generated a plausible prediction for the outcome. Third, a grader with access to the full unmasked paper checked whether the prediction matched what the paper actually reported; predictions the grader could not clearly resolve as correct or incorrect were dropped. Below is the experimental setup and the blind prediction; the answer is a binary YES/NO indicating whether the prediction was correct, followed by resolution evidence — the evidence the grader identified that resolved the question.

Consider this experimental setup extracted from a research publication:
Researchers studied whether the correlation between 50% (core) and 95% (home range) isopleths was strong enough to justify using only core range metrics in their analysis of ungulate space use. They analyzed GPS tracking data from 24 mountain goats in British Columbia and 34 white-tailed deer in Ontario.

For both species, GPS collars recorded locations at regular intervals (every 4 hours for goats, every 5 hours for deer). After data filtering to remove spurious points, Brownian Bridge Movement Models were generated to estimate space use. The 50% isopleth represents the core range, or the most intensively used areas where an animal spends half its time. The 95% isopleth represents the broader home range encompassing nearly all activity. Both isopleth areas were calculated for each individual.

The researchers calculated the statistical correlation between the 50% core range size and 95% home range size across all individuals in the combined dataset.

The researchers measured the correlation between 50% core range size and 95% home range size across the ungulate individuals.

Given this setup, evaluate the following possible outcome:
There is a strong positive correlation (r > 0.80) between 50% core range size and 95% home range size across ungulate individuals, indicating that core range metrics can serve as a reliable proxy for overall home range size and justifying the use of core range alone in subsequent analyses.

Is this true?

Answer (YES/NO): YES